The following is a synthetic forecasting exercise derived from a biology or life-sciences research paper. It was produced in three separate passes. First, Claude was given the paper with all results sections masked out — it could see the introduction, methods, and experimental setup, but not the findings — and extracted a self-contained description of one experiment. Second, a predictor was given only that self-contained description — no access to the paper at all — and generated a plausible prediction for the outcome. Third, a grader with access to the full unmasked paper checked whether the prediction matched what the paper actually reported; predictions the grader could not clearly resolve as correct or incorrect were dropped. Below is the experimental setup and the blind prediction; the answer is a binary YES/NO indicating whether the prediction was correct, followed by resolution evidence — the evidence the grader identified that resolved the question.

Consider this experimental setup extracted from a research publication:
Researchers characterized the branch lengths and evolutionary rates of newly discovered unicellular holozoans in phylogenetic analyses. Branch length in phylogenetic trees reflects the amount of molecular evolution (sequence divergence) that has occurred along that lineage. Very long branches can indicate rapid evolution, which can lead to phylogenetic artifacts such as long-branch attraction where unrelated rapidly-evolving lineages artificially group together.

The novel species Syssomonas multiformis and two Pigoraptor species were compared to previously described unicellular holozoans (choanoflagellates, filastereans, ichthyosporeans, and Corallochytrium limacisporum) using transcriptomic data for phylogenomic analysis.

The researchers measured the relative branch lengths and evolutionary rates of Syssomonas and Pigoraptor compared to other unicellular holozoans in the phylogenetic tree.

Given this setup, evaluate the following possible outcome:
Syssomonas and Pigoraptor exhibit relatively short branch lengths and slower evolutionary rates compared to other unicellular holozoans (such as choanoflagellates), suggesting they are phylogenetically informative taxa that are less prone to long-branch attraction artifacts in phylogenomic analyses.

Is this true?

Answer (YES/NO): YES